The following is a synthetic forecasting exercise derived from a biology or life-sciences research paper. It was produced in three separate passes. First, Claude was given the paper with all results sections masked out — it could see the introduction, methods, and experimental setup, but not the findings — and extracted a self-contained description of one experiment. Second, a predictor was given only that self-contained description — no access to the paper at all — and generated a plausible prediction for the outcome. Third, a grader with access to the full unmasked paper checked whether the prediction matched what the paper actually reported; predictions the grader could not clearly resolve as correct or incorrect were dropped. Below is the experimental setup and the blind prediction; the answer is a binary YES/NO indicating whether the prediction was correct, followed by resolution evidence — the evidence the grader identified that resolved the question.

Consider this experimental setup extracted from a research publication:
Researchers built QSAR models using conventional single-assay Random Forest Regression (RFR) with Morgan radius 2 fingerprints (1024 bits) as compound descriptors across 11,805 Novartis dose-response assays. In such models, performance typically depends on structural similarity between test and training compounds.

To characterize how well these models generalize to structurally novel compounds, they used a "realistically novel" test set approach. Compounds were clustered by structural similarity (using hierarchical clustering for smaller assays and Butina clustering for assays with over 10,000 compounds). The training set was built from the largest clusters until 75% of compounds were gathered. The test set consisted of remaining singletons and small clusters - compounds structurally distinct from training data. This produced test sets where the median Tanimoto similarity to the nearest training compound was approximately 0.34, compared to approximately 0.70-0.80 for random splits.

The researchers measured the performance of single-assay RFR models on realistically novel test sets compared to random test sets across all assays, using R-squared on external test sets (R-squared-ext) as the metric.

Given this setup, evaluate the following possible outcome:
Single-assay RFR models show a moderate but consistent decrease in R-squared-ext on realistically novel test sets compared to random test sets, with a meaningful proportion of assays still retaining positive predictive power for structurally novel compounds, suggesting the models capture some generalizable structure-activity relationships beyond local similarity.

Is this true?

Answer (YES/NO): NO